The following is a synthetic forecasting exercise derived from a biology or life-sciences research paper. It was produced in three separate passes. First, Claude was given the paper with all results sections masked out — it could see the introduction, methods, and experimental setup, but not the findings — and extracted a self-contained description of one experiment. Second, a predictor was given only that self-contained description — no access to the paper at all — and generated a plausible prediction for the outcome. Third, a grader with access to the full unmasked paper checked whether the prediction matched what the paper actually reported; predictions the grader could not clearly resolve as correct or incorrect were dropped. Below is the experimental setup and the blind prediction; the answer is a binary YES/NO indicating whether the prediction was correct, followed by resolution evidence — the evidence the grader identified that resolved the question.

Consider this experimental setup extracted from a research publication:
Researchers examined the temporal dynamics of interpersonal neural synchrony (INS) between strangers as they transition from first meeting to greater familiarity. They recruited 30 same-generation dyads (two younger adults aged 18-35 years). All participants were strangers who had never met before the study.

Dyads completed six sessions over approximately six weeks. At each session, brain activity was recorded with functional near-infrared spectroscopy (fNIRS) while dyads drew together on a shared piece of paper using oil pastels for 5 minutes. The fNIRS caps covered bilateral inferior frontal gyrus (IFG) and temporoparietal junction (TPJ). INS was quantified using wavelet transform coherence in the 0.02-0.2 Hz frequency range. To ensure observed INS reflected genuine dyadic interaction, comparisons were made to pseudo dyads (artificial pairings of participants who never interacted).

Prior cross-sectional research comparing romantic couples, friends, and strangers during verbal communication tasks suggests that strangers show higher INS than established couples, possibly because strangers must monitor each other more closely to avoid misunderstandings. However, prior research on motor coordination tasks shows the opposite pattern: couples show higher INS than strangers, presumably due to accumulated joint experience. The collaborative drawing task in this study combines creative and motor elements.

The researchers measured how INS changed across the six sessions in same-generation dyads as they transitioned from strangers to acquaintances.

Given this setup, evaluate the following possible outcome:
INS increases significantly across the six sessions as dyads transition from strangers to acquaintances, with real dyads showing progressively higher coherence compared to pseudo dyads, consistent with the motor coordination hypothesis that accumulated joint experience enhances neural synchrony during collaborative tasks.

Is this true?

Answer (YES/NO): YES